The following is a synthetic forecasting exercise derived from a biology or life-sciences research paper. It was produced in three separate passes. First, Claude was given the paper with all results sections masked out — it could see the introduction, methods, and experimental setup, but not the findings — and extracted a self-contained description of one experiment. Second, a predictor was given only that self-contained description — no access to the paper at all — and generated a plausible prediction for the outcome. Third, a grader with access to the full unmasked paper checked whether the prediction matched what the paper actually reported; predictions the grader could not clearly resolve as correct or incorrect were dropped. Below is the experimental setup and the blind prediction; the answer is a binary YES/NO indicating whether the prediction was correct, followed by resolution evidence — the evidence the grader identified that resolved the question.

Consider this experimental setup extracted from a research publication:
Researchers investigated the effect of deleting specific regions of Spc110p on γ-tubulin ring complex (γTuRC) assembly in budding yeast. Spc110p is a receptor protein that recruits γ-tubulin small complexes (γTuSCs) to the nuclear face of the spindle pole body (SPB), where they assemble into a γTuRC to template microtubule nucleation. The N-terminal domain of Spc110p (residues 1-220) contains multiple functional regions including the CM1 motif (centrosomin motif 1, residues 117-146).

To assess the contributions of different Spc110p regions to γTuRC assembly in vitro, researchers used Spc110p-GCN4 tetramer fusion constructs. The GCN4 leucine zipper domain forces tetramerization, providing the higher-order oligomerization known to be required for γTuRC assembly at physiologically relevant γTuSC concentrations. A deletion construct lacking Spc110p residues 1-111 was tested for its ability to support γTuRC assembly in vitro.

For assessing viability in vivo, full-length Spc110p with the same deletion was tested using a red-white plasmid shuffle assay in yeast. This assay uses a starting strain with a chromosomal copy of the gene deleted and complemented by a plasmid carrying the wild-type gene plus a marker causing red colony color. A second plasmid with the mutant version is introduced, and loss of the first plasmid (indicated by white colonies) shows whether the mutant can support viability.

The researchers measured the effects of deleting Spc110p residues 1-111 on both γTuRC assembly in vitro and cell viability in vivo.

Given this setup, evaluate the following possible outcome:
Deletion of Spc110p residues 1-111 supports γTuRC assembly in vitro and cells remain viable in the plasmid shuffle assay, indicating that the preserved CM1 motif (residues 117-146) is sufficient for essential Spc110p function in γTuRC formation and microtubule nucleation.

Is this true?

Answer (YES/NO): NO